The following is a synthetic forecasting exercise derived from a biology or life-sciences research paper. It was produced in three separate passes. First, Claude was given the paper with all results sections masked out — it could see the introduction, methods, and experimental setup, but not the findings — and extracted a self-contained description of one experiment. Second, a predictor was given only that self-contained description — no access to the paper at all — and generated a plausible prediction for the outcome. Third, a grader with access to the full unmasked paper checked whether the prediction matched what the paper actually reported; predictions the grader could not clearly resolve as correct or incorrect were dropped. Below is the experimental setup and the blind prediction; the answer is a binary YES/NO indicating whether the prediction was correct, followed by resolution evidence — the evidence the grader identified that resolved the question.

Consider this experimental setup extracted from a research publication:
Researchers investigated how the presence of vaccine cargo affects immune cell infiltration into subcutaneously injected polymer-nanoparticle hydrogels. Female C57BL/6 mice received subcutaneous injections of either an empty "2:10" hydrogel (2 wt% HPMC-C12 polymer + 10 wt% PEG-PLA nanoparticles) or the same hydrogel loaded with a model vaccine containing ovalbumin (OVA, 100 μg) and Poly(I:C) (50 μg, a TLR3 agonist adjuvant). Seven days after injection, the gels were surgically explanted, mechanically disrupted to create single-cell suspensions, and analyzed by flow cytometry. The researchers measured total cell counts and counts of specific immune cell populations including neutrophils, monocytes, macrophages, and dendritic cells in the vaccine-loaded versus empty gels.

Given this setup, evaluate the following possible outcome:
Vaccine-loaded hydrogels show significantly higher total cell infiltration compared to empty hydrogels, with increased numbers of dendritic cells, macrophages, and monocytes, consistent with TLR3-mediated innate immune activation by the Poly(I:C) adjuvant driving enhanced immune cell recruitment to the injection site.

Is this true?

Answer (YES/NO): YES